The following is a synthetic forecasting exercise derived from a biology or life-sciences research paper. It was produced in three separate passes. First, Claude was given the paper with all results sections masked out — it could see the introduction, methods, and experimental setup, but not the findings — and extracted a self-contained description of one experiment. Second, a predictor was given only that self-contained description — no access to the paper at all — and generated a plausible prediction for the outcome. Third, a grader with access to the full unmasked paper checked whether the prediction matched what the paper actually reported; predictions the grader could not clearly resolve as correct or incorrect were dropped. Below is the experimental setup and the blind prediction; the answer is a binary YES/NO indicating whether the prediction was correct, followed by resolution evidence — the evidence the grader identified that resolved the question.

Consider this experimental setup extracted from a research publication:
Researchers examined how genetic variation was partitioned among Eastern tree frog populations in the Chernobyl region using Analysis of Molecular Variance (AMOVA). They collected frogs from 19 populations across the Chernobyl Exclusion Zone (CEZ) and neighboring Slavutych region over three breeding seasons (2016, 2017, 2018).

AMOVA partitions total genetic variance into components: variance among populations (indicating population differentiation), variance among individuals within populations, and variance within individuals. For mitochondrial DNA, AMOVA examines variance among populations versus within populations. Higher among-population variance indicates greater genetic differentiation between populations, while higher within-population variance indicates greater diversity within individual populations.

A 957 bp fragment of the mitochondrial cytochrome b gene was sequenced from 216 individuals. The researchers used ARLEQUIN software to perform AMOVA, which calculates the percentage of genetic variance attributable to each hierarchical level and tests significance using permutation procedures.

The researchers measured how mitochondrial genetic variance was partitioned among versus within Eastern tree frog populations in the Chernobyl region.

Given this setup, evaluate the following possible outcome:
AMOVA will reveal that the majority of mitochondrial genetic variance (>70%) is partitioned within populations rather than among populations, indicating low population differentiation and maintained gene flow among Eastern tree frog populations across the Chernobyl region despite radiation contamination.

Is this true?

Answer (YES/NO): YES